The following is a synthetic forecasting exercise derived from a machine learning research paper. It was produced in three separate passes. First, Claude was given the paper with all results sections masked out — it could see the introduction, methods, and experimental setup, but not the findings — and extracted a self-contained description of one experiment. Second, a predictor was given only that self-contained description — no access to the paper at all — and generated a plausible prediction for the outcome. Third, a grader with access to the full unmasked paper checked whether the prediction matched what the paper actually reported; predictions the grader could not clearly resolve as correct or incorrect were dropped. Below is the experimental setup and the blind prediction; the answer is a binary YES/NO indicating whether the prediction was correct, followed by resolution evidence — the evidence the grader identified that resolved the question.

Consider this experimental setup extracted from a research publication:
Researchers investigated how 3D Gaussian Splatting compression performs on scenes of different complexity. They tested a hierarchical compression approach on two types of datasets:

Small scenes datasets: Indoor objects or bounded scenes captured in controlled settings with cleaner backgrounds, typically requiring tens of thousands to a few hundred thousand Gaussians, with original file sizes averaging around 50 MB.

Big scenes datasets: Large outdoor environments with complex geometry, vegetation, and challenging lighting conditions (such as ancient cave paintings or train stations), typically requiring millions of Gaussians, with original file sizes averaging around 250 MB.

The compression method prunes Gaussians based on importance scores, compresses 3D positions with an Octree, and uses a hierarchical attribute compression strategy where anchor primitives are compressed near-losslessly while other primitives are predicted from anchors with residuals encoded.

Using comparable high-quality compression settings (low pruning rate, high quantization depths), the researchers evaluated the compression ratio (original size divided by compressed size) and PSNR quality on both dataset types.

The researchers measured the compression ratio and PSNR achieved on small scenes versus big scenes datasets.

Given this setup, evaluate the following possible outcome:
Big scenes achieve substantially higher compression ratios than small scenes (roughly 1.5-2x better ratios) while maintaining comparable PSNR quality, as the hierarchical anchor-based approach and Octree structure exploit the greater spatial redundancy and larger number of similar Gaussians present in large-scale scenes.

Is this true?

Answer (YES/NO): NO